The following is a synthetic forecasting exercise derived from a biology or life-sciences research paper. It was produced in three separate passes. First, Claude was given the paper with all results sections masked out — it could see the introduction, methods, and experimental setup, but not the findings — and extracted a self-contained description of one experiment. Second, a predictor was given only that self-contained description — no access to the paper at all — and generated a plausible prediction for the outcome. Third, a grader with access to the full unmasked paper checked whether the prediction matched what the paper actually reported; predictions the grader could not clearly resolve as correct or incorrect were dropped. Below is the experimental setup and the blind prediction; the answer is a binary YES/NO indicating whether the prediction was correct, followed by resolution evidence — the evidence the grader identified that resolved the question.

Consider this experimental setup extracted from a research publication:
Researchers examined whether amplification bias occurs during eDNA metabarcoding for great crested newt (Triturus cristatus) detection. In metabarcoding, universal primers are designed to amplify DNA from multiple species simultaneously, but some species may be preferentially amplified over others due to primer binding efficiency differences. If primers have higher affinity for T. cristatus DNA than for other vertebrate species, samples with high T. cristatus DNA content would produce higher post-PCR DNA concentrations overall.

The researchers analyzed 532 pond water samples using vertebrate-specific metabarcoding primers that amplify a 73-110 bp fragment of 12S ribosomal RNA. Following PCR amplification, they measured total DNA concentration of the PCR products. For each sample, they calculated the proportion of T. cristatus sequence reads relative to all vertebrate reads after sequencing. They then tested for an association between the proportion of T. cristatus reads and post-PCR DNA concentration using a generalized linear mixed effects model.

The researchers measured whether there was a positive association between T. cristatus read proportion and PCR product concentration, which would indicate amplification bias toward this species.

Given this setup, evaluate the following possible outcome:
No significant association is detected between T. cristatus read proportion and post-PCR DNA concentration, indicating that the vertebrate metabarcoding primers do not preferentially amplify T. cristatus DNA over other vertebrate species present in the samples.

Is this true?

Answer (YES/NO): NO